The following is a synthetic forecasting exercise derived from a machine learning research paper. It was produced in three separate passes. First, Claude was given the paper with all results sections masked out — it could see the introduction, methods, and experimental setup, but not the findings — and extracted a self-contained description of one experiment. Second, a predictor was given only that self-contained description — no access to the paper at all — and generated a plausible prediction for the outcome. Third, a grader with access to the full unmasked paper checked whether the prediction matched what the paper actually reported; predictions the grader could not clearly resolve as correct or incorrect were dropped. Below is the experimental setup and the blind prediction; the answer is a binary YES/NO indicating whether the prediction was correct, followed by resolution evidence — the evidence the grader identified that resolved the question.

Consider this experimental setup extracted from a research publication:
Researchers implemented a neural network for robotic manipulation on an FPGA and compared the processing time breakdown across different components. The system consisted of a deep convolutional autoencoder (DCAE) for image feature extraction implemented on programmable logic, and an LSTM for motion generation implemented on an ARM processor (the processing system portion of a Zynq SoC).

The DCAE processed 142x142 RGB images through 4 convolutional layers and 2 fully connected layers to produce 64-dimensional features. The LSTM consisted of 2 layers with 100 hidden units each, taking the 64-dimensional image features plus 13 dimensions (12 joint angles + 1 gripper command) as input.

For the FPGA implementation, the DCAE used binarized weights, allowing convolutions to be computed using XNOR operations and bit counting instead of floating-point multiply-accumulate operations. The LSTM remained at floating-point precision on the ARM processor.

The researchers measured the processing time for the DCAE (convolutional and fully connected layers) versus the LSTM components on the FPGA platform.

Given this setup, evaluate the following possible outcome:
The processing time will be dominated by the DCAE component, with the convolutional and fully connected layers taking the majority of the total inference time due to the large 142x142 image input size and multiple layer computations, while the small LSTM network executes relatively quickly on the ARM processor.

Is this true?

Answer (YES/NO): YES